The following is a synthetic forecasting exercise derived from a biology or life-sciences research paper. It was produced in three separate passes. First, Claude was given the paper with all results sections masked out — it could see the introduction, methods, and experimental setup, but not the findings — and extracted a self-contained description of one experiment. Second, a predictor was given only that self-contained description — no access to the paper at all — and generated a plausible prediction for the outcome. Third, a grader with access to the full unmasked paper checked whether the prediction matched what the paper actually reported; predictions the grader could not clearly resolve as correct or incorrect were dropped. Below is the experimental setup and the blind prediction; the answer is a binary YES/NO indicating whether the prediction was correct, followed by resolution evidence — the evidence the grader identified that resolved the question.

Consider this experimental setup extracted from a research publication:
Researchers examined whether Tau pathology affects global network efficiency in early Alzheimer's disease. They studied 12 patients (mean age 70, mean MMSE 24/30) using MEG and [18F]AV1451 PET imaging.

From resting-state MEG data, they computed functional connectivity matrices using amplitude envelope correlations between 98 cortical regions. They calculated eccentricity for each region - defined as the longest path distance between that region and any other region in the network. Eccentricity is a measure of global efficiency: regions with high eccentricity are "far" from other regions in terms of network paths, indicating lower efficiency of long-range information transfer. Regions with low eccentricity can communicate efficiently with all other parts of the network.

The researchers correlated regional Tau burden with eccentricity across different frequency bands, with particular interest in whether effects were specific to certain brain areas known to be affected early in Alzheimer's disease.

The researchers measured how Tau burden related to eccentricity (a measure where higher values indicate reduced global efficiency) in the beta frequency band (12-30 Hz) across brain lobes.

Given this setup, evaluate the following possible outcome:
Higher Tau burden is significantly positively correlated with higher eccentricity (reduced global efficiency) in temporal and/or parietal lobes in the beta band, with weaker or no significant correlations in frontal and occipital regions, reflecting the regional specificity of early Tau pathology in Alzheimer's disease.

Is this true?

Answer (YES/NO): NO